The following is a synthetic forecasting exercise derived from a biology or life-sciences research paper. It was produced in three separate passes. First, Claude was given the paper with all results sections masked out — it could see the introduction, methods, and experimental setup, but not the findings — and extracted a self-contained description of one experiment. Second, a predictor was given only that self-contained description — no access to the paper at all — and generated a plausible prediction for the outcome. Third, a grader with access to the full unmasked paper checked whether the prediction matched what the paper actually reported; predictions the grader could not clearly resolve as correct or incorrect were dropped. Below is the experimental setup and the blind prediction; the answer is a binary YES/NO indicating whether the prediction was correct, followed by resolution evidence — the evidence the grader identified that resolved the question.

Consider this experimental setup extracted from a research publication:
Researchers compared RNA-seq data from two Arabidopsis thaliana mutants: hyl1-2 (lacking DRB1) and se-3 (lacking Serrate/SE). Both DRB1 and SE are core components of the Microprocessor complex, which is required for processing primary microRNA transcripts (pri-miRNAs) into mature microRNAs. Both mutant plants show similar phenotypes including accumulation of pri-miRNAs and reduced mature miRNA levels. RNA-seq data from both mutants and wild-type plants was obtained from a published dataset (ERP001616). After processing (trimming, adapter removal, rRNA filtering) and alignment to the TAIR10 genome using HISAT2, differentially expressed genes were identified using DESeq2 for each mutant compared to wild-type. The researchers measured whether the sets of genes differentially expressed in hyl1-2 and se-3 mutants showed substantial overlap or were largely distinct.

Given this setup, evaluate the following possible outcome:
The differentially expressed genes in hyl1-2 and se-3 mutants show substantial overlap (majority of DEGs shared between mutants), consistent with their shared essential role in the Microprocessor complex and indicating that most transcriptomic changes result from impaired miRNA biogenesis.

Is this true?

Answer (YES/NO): NO